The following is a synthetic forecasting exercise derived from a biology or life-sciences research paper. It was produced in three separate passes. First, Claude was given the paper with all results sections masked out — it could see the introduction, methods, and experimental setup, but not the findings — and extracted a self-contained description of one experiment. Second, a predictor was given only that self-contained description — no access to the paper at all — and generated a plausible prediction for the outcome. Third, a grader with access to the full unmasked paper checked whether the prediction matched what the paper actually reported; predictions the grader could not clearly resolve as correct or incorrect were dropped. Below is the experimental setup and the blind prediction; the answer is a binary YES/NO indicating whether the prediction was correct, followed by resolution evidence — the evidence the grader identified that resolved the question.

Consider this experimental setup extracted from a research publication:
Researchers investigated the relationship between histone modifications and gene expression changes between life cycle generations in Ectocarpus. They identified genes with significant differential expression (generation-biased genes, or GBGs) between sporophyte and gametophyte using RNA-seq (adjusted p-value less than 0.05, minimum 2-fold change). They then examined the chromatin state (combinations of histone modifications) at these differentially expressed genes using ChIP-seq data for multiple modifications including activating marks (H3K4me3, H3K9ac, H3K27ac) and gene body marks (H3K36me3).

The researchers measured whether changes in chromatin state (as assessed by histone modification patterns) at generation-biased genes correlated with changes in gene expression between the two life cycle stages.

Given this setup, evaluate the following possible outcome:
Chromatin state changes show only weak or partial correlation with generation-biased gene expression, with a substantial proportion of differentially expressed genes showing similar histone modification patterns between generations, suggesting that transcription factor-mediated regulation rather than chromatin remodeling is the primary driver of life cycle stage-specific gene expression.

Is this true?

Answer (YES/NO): YES